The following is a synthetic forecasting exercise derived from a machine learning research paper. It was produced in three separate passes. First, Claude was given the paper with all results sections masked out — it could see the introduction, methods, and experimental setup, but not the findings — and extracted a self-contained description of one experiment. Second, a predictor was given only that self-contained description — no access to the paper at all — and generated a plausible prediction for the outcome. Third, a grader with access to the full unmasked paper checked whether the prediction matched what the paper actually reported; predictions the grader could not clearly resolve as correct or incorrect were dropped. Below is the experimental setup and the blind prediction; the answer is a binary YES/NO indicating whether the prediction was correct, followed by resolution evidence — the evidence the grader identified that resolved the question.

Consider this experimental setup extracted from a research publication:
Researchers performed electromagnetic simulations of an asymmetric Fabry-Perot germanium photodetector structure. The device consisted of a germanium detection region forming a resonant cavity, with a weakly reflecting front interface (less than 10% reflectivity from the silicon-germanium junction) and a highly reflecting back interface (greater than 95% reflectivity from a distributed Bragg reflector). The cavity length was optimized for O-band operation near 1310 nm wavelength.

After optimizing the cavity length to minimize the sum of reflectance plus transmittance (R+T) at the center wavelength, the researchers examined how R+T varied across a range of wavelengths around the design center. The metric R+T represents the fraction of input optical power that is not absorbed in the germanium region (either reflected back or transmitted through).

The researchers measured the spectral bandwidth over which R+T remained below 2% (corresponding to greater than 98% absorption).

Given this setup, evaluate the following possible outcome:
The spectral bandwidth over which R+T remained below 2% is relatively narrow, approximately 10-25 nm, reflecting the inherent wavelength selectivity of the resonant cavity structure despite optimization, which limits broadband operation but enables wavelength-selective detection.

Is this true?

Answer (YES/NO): YES